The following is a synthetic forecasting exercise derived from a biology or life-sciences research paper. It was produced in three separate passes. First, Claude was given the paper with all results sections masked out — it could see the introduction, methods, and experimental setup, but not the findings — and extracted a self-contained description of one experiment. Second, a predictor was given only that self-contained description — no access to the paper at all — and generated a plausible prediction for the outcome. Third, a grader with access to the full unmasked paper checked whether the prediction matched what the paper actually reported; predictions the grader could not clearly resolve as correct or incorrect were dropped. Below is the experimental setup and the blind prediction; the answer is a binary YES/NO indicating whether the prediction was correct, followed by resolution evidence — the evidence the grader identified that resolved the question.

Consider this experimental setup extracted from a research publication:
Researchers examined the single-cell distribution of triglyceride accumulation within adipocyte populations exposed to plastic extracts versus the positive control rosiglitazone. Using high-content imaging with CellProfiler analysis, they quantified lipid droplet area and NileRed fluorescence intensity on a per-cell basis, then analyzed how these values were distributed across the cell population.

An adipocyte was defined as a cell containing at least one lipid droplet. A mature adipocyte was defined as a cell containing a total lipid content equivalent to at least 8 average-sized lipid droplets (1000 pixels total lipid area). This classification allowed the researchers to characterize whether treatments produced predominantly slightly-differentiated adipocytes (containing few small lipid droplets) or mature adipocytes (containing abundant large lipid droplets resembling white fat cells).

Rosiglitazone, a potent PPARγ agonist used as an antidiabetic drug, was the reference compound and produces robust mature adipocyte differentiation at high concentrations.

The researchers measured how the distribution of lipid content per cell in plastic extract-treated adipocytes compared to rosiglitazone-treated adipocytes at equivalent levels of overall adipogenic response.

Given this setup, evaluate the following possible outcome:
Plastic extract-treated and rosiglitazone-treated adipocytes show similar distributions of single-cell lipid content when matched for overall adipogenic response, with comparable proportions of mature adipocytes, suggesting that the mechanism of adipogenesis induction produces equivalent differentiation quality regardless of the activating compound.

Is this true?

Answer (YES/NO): NO